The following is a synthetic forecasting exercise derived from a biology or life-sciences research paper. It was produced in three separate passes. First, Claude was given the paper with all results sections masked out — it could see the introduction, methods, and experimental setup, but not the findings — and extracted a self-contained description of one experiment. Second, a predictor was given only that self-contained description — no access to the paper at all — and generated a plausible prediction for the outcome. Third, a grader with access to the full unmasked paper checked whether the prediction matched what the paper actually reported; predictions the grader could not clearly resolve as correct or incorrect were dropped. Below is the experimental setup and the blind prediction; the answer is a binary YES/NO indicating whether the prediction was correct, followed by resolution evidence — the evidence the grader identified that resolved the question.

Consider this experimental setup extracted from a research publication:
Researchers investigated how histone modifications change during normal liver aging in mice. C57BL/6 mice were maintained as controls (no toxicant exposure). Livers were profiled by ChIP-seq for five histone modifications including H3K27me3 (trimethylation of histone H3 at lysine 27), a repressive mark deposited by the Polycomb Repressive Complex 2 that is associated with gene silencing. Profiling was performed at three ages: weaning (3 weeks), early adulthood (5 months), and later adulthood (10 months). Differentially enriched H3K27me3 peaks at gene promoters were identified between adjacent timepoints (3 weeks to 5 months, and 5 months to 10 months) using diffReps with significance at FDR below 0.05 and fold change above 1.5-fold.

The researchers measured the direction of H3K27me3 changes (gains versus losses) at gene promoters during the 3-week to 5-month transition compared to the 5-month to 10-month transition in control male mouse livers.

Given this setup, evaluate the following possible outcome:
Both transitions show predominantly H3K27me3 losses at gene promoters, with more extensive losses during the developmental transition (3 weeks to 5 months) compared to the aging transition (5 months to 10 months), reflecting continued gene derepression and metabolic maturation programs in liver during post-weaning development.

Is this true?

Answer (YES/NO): NO